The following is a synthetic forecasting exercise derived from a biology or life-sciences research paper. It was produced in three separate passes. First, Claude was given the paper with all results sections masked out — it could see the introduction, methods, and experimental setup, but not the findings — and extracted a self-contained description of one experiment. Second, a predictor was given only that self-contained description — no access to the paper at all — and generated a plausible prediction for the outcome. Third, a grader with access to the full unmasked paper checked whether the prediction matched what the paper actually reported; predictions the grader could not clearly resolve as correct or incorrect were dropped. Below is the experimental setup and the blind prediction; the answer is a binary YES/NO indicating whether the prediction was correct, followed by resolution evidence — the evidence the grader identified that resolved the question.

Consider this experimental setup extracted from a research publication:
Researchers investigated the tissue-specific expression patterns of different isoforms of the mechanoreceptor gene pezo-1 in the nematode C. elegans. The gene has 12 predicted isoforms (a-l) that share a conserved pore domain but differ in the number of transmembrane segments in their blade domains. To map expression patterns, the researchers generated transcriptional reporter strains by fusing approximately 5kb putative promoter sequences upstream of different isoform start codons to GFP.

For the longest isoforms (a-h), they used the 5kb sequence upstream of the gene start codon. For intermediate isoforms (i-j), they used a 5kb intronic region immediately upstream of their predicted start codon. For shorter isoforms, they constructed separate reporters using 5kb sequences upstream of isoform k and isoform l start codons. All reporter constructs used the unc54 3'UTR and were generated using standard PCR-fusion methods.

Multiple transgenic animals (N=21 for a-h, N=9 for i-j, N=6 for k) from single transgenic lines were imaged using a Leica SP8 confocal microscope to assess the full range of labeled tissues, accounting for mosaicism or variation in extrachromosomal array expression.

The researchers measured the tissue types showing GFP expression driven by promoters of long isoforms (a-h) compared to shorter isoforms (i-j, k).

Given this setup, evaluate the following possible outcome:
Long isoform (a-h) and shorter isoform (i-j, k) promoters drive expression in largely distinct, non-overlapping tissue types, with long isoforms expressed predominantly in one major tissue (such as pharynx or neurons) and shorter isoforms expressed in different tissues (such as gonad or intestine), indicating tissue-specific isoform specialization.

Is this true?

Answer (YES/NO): NO